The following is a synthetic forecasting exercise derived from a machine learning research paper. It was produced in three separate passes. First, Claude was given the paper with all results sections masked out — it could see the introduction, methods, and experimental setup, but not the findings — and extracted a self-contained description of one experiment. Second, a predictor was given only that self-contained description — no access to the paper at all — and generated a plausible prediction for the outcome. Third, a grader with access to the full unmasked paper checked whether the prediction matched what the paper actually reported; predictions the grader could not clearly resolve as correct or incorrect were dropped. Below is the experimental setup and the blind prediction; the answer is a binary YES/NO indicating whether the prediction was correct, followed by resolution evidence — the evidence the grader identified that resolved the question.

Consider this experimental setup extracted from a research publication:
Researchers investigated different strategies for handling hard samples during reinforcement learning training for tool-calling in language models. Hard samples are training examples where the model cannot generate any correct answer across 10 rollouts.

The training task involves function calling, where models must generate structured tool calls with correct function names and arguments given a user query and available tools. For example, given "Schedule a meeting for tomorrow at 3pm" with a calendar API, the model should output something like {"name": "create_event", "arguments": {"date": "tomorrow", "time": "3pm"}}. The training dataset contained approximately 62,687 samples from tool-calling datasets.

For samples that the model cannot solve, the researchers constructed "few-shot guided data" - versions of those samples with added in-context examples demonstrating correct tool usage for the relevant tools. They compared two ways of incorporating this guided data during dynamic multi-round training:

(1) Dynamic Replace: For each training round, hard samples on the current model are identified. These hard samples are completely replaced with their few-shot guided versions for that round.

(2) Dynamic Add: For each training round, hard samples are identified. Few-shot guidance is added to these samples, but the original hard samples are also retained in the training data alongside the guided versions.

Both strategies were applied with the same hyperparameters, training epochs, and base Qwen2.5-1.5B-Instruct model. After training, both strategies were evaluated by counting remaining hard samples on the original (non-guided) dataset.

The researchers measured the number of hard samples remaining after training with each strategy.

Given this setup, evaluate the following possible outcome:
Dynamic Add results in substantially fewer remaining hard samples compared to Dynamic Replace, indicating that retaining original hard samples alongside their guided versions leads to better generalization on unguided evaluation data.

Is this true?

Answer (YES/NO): NO